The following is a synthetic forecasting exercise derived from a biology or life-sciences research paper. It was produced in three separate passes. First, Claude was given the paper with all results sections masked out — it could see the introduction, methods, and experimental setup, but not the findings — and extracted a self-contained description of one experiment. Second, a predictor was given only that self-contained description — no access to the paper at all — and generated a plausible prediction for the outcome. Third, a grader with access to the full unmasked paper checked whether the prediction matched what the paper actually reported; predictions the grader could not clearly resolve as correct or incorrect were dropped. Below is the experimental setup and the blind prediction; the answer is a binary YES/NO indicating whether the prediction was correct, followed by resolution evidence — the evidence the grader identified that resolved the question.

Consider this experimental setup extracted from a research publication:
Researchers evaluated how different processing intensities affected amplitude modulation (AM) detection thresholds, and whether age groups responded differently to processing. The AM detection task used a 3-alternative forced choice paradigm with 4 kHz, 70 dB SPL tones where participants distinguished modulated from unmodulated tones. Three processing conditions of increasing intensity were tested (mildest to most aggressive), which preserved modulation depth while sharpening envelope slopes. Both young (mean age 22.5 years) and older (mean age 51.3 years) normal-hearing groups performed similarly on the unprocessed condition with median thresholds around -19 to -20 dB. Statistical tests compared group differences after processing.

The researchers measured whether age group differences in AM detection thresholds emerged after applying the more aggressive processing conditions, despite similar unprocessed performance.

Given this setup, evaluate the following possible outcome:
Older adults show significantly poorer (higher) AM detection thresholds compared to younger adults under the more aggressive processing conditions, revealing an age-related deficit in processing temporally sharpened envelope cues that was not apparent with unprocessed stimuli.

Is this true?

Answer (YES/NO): YES